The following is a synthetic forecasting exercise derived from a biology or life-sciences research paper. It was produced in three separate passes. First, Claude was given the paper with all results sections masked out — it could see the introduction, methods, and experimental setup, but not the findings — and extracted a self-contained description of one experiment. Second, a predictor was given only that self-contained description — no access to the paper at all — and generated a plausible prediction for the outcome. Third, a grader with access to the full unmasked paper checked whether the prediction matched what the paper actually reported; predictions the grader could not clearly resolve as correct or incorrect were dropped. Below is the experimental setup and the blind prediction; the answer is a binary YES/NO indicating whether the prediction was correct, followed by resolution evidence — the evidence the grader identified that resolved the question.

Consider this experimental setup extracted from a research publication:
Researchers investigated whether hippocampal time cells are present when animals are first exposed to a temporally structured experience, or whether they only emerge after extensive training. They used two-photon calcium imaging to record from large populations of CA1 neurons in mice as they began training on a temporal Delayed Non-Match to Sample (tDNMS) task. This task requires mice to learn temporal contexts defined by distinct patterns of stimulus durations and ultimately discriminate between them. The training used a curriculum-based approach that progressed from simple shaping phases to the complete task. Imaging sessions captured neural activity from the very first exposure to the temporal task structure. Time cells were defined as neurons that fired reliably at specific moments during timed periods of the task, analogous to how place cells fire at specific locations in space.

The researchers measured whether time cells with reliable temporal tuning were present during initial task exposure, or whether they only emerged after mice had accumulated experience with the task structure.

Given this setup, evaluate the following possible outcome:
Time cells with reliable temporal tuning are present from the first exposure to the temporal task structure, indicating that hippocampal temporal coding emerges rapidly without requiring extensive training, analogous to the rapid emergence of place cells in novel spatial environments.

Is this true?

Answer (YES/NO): YES